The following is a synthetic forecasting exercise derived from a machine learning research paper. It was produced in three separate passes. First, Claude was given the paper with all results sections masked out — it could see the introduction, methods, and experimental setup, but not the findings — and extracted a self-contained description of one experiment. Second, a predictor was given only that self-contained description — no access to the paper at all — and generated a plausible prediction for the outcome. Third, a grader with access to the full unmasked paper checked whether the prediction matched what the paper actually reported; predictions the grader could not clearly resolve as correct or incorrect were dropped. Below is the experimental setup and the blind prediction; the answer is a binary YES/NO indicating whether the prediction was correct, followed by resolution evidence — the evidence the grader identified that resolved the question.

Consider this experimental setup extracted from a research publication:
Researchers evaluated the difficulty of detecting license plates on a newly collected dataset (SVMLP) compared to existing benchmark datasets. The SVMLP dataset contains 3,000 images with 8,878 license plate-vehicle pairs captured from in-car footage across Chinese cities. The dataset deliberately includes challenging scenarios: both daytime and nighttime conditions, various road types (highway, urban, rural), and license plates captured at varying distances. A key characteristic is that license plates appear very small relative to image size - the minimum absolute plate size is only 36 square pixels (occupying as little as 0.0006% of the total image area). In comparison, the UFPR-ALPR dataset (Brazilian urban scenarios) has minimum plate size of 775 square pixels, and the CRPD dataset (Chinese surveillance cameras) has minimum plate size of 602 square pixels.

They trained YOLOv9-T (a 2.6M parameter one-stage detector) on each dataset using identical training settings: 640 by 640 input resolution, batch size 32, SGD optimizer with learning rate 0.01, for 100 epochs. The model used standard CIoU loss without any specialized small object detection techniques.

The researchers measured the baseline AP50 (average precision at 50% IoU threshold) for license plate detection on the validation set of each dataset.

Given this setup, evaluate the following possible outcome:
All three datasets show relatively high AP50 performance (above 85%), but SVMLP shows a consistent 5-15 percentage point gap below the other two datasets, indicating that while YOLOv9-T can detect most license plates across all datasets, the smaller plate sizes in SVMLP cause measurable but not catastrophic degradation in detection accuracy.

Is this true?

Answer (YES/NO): NO